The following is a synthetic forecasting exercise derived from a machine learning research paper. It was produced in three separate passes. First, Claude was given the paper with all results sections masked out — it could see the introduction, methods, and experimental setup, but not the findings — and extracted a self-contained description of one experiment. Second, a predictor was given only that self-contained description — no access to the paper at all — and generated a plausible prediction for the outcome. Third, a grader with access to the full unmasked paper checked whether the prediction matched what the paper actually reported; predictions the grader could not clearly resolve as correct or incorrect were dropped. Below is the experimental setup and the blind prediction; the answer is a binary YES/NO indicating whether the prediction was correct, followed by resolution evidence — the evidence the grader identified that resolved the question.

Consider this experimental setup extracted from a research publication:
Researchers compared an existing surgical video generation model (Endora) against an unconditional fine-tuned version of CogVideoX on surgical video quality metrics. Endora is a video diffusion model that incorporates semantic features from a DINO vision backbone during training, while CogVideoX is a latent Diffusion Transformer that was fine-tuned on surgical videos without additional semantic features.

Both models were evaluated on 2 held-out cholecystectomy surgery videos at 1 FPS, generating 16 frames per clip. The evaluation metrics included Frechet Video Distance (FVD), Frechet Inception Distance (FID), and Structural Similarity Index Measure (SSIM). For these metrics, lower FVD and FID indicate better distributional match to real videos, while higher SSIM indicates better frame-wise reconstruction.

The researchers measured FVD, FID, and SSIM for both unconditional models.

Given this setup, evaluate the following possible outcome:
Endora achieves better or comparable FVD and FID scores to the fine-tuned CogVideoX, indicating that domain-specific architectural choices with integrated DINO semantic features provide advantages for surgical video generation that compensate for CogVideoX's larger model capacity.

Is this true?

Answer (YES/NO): NO